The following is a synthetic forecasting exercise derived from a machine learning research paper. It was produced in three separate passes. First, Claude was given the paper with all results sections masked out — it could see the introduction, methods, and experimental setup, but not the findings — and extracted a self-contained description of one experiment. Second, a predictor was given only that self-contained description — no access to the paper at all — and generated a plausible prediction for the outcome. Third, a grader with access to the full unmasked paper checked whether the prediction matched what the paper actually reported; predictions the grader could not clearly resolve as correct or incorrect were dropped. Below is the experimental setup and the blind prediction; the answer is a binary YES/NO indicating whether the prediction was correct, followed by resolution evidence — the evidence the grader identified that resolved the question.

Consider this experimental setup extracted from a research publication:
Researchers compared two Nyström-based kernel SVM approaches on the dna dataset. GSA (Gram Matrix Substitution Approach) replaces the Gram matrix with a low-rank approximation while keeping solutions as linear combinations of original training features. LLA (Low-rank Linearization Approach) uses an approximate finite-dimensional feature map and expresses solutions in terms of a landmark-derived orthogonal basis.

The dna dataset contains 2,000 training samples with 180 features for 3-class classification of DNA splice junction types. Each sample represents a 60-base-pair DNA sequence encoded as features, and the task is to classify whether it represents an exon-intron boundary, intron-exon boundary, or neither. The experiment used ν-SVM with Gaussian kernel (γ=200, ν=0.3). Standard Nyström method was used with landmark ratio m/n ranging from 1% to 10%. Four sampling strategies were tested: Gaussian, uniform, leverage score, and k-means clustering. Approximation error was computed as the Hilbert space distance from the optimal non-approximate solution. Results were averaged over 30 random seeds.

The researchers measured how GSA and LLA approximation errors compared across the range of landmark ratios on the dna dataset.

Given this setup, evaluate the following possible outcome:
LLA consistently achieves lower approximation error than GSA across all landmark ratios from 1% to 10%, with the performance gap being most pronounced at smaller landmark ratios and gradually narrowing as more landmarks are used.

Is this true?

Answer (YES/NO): NO